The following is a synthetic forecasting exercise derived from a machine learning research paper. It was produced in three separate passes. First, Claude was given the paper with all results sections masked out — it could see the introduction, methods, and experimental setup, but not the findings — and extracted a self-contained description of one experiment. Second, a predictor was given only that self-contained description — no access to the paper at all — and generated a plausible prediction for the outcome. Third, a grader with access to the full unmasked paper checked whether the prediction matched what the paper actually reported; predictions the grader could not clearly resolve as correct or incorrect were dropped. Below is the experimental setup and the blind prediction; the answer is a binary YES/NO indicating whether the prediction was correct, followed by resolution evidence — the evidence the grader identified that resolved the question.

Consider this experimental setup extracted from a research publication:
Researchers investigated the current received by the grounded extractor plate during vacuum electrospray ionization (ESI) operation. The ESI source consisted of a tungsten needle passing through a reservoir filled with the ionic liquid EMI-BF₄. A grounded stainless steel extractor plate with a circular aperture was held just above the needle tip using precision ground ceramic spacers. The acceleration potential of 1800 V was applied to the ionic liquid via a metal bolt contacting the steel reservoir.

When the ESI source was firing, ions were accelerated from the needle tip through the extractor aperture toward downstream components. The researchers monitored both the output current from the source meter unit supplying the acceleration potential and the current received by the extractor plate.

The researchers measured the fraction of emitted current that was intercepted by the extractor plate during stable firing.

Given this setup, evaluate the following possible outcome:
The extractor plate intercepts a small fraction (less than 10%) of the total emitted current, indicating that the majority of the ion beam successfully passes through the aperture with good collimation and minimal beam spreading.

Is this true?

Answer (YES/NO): YES